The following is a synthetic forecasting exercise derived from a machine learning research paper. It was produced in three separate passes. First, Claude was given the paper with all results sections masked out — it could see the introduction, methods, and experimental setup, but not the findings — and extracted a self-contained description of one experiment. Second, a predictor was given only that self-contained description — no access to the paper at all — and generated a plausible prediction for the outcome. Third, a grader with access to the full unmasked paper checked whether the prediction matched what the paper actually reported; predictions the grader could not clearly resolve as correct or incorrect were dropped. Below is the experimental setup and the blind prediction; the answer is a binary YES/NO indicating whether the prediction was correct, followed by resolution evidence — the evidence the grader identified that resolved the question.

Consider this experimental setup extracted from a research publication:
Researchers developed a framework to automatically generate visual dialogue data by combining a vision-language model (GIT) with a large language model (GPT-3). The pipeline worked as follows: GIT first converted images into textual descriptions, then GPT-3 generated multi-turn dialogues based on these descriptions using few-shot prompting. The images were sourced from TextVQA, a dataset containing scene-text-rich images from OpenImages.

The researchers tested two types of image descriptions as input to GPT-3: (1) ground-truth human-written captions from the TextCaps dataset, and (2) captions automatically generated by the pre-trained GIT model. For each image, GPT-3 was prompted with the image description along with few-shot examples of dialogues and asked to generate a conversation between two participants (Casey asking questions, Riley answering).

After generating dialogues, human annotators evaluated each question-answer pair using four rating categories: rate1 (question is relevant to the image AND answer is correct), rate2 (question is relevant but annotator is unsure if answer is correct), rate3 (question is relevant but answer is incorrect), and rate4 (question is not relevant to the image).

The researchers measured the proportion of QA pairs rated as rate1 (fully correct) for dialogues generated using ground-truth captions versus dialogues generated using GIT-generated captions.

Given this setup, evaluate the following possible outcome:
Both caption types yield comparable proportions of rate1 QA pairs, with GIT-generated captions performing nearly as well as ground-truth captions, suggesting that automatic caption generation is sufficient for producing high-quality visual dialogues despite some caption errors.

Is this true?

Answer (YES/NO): NO